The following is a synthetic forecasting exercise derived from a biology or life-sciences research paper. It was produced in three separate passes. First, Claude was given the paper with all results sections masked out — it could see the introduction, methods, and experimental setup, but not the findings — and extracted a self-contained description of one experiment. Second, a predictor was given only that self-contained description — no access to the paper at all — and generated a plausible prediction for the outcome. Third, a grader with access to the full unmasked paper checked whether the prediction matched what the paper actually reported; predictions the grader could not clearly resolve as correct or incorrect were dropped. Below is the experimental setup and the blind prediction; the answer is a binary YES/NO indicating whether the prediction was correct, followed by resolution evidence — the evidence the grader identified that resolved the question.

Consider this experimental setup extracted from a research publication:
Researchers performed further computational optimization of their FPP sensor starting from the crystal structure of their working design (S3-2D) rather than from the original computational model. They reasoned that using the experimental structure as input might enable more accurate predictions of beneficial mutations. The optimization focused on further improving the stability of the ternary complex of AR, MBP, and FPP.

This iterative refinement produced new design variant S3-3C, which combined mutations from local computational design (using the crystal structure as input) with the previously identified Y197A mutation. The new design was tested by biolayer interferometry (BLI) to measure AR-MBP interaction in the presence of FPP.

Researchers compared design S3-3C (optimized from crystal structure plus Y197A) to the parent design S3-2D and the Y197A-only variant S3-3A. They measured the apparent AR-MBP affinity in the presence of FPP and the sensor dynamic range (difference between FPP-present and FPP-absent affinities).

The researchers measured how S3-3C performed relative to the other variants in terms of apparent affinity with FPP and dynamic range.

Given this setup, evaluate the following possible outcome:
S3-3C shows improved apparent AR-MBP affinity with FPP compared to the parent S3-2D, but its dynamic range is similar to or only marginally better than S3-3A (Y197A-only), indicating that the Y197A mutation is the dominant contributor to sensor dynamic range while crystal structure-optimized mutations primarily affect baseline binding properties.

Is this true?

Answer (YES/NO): NO